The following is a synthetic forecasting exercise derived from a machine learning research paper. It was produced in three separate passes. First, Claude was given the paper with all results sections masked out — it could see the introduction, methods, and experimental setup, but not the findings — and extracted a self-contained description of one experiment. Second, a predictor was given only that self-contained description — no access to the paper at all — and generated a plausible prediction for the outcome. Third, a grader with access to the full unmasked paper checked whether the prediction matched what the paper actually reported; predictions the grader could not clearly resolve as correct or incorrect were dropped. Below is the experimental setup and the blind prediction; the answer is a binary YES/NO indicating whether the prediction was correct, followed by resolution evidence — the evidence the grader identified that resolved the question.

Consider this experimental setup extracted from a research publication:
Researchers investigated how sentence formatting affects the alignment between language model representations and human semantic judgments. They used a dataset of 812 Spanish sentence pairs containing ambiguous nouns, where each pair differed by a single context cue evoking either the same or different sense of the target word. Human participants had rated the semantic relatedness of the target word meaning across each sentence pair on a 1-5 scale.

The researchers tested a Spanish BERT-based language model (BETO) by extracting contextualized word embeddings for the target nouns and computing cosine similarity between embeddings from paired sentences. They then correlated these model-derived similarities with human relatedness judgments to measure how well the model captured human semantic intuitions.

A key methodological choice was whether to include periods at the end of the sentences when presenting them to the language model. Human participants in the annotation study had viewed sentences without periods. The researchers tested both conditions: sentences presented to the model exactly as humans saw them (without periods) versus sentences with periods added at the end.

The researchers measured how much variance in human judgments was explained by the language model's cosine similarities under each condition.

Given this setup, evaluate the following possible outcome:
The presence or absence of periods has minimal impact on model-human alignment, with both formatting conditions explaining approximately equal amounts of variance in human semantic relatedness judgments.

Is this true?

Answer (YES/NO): NO